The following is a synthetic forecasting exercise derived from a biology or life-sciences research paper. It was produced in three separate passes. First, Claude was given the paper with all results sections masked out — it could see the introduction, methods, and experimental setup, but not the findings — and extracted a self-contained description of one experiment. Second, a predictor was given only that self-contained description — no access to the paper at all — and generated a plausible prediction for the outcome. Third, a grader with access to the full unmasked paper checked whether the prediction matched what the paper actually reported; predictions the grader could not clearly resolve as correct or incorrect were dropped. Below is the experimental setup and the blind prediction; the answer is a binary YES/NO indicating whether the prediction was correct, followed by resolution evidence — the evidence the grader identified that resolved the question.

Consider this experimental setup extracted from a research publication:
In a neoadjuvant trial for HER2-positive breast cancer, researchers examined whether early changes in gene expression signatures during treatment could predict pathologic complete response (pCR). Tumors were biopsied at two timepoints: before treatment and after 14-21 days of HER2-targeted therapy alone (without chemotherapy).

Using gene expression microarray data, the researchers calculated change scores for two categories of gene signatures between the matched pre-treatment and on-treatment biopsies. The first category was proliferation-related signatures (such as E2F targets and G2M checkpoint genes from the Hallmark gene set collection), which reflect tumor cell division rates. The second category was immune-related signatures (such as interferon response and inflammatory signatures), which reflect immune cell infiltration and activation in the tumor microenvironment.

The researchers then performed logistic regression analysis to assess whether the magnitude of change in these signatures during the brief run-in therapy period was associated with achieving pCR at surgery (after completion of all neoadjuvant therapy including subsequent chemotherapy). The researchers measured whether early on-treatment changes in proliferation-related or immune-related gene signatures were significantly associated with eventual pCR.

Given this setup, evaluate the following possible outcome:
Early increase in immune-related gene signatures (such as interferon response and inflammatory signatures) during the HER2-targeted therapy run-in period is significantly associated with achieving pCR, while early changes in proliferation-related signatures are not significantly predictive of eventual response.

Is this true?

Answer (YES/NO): NO